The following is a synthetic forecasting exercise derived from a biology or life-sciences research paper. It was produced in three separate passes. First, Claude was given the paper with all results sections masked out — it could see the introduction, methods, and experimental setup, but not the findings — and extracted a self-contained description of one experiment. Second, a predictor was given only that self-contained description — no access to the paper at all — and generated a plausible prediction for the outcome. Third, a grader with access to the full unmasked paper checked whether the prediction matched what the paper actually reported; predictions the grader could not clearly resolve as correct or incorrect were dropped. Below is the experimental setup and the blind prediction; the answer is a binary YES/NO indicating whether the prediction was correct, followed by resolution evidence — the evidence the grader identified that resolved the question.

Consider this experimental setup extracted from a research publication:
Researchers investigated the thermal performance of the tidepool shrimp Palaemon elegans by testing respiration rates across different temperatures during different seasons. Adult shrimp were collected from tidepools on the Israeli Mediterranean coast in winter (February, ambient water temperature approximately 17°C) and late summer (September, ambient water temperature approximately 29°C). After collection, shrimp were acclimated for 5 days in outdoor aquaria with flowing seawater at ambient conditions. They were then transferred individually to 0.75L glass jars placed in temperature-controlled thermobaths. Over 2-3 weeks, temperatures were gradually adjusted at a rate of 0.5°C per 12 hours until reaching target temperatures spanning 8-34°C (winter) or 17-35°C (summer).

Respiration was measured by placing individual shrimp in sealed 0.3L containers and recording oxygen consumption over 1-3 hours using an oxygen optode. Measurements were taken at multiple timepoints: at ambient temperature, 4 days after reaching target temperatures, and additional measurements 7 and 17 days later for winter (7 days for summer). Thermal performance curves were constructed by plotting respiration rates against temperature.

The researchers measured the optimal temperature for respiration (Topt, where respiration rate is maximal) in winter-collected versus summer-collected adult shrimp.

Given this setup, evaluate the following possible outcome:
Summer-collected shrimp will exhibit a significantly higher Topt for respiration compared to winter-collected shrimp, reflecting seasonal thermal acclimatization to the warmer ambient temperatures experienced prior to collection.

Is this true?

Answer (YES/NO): YES